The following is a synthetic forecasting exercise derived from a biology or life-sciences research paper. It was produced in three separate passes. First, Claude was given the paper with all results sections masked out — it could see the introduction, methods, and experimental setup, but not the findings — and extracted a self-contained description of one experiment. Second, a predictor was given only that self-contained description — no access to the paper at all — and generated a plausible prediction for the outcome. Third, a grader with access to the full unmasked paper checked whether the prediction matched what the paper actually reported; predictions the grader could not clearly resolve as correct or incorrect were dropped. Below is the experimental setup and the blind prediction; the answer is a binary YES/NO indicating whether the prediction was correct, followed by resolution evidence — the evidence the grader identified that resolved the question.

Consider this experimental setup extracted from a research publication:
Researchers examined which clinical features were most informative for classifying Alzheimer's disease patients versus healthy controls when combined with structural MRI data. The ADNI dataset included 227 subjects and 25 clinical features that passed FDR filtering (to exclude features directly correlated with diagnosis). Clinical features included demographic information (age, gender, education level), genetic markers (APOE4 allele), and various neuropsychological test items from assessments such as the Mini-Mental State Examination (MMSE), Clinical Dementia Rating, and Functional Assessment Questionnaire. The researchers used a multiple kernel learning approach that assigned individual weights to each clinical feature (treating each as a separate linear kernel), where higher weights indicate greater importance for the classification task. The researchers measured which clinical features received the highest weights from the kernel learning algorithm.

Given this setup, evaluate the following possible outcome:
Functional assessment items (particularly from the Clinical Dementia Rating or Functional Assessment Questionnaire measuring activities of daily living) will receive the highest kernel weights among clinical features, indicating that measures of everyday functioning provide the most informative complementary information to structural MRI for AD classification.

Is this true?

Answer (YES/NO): NO